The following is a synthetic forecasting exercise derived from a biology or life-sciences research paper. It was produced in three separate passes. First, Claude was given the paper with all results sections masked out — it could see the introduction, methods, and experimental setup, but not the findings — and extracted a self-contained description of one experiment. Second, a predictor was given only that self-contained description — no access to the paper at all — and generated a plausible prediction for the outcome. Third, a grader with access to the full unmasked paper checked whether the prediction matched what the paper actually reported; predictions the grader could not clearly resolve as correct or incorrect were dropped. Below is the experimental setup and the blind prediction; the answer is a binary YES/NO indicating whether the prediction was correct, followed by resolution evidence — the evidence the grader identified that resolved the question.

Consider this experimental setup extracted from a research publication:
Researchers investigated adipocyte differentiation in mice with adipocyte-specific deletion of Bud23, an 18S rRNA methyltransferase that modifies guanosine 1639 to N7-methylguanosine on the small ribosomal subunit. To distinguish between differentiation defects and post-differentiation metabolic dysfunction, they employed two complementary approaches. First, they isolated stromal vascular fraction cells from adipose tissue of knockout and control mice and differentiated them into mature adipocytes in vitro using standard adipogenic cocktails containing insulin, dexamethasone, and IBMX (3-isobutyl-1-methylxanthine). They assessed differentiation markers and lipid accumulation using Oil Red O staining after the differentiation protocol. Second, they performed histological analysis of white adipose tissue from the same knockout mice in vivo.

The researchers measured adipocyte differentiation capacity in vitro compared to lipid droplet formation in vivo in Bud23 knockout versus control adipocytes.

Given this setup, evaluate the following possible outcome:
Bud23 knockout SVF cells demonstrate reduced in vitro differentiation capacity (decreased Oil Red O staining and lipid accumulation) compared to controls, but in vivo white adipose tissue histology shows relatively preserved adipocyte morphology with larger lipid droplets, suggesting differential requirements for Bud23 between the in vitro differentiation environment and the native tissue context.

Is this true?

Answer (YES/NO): NO